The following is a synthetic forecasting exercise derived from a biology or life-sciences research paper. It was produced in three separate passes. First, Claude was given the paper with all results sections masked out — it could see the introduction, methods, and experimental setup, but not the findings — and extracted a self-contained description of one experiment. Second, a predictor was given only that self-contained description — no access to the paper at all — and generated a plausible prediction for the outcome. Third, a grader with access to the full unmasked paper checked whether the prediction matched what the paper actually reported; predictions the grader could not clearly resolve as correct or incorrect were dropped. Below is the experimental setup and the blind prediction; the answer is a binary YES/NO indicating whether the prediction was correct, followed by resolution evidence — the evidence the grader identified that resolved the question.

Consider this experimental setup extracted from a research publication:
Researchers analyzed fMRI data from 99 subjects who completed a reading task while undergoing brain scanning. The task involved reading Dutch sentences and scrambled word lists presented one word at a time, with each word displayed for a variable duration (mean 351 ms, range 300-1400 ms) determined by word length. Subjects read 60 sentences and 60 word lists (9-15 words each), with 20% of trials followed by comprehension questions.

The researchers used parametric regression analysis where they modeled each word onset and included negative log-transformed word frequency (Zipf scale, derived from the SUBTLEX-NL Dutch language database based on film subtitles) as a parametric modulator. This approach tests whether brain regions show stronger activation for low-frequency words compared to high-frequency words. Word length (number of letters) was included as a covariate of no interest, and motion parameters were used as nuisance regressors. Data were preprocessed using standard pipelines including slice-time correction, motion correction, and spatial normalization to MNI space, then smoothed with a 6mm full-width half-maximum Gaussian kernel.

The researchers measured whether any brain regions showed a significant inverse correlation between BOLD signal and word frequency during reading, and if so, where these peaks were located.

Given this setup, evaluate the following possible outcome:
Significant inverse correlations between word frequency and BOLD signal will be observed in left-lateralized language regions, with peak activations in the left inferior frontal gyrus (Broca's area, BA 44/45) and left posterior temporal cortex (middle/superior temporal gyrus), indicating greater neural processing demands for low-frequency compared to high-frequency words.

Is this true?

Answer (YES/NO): NO